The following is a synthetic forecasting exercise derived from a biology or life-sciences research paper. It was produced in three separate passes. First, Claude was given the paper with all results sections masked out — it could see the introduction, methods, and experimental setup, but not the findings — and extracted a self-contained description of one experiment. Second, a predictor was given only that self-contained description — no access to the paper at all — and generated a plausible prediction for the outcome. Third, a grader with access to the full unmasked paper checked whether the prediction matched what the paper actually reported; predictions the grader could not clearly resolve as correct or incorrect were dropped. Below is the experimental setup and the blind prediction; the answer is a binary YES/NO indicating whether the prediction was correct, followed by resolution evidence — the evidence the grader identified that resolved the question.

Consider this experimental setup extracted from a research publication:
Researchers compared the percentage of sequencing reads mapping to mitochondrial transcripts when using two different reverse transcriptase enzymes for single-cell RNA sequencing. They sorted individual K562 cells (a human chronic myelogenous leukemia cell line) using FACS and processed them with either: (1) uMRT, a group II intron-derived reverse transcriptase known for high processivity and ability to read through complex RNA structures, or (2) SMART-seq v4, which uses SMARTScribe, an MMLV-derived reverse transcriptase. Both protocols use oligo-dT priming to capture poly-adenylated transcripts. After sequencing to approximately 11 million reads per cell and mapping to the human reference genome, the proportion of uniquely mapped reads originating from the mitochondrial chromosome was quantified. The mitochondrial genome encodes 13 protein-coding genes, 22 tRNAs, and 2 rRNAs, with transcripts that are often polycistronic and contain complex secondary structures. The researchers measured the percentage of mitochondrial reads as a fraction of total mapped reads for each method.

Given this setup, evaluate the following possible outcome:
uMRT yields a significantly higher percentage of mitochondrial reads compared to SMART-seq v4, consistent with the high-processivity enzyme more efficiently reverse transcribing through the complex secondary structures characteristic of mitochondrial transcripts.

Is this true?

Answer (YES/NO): YES